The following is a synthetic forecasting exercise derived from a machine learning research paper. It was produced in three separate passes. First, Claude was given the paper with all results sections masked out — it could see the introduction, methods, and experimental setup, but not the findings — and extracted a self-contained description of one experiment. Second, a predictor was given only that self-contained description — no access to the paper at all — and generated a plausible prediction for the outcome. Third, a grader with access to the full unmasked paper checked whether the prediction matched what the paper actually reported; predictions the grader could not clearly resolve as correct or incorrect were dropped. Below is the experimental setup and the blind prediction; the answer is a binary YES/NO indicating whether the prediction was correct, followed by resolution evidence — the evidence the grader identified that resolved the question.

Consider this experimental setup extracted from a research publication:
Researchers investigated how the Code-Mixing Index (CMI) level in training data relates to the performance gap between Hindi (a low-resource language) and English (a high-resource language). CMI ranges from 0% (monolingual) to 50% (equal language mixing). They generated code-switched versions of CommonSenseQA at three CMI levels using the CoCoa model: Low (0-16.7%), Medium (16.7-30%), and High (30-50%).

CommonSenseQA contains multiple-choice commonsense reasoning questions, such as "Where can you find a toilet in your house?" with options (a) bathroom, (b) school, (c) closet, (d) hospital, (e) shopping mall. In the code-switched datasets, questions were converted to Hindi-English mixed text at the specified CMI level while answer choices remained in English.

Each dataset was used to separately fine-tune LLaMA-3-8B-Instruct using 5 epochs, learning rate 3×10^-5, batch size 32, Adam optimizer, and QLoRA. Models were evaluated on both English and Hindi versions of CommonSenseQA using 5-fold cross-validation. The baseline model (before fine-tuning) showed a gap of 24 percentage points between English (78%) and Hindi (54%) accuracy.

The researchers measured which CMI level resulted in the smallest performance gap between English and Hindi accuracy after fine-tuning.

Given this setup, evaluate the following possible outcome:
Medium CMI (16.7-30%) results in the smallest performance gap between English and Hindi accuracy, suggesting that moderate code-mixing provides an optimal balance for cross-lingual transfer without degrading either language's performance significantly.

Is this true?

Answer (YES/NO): YES